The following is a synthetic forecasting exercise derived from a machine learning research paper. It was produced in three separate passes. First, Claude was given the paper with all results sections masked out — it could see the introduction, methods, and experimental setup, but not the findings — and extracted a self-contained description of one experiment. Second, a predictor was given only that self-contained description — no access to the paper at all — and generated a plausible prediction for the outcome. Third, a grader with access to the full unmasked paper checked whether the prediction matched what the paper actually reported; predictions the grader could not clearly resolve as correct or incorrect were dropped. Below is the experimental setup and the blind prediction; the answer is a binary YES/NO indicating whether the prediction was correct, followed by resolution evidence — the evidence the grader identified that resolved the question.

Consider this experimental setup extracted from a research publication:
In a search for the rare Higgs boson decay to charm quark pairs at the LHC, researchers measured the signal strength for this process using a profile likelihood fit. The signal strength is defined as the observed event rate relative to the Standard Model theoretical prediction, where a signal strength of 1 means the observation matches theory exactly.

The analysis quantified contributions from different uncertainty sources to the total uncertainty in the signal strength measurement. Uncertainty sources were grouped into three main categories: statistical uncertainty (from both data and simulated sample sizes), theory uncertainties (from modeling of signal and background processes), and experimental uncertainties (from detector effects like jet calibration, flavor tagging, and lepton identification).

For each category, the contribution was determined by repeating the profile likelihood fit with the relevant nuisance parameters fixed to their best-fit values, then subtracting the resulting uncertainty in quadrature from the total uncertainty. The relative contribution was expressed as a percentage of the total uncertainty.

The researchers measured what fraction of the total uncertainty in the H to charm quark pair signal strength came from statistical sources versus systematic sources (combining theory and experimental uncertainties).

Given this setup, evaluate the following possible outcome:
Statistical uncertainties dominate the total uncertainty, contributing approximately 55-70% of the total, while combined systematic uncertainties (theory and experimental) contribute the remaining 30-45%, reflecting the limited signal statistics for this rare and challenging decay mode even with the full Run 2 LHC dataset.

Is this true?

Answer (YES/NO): NO